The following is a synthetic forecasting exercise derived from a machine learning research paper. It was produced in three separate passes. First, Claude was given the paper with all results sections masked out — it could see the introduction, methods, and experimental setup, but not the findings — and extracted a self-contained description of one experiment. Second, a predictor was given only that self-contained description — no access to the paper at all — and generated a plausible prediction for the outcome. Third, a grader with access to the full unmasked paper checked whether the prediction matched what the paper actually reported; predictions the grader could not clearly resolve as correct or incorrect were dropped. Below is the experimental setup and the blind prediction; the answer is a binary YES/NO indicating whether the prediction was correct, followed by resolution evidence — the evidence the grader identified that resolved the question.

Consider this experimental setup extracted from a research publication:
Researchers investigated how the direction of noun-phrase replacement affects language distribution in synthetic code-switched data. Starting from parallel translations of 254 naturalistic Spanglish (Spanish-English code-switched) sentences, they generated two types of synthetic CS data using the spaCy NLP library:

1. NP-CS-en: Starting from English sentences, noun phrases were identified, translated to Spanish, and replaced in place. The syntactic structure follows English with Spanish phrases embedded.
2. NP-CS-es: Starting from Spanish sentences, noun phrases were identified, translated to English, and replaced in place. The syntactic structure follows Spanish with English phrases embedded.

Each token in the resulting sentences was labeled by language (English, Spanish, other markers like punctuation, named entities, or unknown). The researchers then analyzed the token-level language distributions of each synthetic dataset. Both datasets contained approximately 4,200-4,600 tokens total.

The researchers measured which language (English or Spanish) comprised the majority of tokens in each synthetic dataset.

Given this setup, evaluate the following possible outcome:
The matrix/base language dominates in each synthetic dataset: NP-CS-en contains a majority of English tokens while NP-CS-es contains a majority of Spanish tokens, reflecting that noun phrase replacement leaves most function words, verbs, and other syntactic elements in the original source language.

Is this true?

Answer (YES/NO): NO